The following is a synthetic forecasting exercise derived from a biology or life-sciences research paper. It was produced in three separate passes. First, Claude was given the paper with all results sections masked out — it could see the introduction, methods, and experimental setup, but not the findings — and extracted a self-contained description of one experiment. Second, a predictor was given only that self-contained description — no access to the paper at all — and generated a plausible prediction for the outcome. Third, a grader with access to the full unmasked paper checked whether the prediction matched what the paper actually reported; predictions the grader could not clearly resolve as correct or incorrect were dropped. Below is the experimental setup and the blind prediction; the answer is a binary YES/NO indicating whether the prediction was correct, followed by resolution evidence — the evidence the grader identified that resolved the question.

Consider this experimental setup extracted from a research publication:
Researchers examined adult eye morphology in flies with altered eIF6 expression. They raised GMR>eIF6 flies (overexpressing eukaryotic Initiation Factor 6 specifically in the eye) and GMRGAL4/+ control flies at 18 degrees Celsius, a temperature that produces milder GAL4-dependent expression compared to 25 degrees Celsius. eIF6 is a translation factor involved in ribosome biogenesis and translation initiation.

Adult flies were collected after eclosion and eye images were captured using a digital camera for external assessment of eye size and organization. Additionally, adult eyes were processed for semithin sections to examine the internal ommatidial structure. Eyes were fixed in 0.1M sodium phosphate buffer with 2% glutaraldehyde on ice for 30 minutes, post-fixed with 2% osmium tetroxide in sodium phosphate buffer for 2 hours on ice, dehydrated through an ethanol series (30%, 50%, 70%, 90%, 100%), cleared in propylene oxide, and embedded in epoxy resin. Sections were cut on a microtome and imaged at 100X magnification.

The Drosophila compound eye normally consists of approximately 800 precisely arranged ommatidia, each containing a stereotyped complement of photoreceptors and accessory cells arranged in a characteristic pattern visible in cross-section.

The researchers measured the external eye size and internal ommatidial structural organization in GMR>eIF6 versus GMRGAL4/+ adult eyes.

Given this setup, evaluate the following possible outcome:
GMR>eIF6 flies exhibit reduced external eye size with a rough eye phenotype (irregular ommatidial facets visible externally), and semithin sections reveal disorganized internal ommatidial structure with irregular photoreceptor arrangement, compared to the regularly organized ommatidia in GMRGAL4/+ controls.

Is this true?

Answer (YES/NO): YES